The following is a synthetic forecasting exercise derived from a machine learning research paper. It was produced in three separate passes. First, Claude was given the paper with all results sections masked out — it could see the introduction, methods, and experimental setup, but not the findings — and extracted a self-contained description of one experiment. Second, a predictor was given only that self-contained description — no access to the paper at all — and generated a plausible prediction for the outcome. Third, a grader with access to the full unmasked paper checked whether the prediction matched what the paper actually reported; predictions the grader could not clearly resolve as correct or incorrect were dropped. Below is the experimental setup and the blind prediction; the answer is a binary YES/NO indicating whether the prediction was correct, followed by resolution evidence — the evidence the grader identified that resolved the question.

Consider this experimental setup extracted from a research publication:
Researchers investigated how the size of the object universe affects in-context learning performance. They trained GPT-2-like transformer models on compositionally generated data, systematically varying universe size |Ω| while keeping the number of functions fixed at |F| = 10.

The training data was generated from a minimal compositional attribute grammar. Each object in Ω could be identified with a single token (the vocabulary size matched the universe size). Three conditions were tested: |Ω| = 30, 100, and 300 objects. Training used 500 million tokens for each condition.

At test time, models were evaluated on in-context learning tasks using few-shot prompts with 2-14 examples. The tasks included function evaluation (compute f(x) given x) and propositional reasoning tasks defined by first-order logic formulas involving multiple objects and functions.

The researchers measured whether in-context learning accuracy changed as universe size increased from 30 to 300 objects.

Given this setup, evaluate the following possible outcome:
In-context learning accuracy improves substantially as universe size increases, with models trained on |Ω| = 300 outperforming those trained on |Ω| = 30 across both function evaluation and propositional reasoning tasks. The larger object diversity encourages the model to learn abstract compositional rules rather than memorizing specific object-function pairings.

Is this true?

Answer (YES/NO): NO